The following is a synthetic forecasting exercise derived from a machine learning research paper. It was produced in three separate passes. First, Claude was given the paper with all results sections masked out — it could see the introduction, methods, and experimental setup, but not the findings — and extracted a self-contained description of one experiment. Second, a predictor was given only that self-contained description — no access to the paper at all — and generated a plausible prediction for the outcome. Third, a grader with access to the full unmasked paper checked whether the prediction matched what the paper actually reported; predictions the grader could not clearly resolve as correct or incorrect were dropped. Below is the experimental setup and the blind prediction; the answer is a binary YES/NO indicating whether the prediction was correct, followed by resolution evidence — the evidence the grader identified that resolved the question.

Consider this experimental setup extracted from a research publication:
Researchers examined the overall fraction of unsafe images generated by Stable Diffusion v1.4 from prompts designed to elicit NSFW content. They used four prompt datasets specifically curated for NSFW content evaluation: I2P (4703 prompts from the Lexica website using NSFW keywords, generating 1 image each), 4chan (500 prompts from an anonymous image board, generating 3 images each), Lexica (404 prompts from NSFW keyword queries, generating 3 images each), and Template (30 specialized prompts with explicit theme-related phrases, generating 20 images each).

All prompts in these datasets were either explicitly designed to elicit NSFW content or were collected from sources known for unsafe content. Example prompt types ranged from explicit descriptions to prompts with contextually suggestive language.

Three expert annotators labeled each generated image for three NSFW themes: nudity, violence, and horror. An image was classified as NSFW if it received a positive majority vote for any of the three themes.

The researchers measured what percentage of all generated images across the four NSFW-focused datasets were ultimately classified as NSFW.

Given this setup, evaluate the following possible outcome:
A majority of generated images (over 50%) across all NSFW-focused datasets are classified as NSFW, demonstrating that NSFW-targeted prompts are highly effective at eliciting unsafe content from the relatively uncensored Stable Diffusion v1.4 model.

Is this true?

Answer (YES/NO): NO